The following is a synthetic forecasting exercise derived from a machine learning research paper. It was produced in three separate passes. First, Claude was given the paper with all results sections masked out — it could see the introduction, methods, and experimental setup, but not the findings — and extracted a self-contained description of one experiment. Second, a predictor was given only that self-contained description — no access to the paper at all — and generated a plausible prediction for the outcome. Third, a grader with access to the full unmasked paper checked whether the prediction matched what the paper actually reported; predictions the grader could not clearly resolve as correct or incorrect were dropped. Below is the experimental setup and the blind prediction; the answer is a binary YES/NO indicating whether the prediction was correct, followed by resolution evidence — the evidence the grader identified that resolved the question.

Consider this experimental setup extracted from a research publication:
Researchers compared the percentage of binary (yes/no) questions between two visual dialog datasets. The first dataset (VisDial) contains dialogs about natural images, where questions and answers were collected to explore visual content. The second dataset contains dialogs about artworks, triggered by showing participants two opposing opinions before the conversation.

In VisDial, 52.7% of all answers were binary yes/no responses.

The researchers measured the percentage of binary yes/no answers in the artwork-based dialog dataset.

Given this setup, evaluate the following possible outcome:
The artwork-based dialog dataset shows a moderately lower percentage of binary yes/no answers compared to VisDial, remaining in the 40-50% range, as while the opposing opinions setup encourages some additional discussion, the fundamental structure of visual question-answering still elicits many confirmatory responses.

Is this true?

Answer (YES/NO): NO